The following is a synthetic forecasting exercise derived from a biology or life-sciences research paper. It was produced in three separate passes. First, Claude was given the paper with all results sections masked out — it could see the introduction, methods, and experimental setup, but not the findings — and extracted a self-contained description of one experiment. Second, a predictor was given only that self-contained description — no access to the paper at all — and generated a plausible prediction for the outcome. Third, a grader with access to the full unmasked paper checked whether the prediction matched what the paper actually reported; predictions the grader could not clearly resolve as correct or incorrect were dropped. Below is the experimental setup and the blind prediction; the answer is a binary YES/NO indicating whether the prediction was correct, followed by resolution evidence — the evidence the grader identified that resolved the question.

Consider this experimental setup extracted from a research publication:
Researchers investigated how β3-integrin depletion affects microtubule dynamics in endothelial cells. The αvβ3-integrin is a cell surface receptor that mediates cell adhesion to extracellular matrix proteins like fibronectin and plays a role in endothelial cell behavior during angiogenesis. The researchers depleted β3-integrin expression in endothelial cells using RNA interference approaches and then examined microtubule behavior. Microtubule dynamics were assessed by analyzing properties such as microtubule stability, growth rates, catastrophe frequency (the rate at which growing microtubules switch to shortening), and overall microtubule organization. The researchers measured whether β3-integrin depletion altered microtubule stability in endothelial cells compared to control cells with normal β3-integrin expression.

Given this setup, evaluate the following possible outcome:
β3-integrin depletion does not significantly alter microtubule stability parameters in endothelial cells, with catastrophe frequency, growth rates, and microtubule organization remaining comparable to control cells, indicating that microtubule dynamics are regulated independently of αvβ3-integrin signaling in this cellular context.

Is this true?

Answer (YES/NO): NO